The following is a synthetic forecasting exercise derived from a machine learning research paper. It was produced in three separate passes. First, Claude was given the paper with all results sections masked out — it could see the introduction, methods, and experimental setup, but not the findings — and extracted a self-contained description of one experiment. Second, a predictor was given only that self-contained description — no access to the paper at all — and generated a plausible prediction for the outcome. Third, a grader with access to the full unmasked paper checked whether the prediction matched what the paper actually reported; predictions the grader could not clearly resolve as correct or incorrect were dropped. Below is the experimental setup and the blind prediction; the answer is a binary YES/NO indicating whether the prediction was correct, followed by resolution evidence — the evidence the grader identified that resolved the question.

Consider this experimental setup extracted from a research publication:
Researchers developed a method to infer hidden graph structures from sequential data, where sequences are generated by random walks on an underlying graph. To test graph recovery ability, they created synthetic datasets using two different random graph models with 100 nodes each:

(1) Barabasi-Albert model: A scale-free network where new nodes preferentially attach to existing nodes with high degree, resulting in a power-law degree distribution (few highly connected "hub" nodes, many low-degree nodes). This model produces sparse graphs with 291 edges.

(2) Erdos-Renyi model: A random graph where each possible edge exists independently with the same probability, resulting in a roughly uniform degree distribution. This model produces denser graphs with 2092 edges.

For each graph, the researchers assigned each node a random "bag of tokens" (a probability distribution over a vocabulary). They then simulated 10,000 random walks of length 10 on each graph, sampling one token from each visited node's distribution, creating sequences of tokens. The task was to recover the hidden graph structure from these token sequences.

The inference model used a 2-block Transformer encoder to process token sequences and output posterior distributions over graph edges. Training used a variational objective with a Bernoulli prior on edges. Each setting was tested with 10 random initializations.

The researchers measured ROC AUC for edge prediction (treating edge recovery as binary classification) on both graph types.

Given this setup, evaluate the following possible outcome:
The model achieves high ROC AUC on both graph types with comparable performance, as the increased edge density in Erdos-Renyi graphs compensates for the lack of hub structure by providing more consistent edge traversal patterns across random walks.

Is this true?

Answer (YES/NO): NO